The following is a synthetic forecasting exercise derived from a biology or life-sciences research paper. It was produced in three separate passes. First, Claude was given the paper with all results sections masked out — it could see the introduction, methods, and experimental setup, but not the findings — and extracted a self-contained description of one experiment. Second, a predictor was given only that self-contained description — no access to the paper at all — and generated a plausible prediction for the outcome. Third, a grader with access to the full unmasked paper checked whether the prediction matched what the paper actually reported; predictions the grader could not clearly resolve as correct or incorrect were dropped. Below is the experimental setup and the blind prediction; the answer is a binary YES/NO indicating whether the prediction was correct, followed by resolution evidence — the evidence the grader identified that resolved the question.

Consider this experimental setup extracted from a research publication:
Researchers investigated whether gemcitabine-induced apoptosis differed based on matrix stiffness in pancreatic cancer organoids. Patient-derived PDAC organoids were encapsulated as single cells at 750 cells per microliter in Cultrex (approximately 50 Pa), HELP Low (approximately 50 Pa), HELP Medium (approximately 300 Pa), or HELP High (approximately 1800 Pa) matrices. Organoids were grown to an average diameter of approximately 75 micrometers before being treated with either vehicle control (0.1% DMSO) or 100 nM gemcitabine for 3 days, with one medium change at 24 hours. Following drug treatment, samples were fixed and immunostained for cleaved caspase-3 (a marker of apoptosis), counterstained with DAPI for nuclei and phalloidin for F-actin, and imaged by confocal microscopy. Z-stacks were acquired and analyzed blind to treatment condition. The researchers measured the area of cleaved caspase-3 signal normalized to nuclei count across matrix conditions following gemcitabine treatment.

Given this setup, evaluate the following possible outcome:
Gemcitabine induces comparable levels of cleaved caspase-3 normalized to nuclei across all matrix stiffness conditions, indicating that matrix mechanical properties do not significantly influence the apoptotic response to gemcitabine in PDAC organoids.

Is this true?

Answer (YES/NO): NO